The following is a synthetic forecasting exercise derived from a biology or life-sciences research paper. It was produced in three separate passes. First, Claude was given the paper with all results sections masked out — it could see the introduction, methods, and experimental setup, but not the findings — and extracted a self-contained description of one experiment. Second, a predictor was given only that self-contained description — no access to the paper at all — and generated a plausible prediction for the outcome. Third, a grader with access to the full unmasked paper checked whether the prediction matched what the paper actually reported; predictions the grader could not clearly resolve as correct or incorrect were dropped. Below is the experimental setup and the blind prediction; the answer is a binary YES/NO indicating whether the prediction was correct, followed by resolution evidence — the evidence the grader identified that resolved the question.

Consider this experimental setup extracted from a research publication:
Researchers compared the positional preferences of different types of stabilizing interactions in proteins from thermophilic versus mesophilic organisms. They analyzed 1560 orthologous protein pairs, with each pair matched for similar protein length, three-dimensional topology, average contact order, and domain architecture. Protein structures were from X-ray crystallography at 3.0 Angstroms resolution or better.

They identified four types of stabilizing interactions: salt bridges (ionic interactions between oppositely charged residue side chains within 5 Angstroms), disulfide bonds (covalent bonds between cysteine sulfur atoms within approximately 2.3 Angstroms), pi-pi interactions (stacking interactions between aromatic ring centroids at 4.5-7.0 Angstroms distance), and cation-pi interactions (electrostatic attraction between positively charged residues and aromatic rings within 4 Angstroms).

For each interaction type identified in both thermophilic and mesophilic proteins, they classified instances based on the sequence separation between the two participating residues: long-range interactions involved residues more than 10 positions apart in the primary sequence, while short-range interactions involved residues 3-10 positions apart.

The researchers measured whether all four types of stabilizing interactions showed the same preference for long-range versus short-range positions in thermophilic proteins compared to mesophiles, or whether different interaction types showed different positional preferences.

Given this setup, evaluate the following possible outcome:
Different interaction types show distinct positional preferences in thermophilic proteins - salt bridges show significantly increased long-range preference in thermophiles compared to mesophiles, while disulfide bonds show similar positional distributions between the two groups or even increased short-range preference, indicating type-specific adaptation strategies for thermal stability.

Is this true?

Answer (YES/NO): NO